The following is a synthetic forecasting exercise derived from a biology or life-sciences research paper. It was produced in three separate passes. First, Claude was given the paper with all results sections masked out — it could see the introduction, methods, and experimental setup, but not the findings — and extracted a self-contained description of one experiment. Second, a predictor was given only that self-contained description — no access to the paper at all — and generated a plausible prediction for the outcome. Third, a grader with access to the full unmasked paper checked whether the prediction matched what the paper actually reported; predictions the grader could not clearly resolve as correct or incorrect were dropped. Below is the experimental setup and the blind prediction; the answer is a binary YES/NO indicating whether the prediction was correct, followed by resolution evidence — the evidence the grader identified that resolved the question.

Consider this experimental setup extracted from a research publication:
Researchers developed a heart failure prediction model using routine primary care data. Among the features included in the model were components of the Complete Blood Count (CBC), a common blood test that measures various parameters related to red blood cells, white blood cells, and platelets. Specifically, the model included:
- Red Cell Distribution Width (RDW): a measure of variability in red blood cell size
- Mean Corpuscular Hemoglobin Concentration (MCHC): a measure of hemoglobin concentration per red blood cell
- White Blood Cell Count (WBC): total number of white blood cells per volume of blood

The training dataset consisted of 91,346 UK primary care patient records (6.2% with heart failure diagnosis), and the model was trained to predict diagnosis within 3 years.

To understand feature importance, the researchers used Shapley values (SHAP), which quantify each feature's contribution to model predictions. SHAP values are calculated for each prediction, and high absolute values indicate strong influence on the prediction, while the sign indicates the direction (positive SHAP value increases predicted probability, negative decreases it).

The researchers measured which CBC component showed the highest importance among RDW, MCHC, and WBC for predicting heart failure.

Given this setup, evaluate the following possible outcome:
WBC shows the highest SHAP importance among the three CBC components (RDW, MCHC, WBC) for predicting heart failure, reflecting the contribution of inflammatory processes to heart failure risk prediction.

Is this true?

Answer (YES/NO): NO